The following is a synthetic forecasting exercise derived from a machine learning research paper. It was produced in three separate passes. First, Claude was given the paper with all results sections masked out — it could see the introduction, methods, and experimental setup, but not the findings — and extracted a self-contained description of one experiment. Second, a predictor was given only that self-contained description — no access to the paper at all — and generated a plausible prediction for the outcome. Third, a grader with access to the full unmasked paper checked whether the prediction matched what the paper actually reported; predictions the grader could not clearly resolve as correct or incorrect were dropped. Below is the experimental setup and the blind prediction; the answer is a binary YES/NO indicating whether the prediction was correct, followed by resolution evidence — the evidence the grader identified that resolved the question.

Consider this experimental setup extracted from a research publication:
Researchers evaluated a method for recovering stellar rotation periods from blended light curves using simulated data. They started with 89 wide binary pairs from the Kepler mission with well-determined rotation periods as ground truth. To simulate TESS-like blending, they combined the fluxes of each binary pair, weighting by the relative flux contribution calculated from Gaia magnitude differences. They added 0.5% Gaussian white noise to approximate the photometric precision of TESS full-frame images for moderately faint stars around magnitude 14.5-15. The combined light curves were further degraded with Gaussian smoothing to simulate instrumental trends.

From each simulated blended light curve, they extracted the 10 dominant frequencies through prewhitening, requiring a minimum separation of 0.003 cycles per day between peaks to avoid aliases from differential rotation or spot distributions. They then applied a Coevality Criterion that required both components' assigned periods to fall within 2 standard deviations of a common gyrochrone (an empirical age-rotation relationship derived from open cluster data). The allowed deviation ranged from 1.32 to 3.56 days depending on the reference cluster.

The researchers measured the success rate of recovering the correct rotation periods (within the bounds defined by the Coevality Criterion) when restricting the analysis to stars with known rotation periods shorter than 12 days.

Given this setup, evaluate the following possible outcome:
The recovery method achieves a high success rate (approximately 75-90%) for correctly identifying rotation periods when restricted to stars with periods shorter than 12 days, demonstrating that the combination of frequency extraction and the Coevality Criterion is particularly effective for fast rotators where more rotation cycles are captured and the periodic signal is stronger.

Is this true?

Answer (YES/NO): YES